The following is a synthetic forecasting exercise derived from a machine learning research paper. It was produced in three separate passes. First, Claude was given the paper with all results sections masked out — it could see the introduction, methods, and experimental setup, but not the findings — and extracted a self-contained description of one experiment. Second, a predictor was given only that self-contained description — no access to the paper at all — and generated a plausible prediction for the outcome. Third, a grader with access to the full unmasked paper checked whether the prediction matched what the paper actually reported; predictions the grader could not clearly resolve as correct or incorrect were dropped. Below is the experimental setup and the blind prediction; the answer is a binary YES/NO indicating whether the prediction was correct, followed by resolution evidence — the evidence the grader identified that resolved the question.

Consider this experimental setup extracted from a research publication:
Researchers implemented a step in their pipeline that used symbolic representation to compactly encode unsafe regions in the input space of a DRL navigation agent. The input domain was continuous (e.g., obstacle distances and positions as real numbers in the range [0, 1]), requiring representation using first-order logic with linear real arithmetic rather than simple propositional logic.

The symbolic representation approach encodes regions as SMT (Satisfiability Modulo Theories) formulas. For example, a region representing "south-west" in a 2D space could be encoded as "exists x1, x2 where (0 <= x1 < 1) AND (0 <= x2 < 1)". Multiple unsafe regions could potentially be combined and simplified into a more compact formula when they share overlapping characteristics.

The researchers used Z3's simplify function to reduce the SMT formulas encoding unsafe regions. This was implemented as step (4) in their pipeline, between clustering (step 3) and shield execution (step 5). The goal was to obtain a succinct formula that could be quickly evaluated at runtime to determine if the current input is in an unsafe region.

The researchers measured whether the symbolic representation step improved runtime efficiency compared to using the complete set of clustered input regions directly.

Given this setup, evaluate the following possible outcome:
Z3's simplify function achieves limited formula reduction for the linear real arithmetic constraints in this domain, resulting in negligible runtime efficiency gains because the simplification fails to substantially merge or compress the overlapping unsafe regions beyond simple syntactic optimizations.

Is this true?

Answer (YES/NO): NO